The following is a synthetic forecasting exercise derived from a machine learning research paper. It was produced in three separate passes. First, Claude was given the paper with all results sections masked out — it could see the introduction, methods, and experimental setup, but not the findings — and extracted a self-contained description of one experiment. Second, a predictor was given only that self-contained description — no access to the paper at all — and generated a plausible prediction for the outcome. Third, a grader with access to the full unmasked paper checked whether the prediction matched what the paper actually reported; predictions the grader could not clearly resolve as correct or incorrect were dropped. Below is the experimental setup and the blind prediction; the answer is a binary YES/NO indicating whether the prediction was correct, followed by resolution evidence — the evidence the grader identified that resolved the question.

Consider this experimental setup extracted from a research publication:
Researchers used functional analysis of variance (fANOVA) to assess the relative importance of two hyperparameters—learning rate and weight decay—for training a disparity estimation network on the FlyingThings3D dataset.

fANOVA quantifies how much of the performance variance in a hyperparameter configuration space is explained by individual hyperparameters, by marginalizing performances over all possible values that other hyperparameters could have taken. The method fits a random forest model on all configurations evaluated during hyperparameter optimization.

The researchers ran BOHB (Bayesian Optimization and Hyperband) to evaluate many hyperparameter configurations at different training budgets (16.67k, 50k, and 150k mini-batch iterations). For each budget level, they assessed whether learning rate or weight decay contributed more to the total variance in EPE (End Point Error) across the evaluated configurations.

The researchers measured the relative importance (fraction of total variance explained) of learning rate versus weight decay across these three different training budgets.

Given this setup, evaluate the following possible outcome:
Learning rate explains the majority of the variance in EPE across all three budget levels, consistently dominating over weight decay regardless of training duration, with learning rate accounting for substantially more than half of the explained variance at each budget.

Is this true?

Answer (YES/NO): YES